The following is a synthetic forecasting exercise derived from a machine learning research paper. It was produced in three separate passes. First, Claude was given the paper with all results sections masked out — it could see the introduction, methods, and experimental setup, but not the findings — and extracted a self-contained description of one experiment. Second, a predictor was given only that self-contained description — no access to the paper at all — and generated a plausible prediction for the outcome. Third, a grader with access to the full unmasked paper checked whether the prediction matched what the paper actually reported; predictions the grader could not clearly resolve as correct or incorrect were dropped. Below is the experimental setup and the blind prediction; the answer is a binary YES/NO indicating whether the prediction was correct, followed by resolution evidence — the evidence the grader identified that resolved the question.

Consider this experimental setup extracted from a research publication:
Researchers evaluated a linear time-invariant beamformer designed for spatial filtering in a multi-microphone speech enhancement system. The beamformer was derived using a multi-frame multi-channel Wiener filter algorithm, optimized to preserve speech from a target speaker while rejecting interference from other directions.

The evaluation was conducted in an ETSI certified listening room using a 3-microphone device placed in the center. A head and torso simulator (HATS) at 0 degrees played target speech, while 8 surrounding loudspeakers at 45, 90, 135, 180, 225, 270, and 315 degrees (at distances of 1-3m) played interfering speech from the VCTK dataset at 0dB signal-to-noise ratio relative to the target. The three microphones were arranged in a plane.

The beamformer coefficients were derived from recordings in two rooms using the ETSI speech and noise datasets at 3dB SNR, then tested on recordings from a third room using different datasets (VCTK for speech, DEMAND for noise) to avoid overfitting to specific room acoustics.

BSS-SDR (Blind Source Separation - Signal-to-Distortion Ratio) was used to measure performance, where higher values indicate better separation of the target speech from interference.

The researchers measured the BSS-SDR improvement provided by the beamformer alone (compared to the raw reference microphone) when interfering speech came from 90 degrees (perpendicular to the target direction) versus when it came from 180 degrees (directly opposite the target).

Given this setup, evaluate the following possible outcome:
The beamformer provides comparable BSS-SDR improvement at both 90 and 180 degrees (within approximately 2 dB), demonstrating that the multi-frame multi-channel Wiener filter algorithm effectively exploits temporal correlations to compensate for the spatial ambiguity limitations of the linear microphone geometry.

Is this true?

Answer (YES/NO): NO